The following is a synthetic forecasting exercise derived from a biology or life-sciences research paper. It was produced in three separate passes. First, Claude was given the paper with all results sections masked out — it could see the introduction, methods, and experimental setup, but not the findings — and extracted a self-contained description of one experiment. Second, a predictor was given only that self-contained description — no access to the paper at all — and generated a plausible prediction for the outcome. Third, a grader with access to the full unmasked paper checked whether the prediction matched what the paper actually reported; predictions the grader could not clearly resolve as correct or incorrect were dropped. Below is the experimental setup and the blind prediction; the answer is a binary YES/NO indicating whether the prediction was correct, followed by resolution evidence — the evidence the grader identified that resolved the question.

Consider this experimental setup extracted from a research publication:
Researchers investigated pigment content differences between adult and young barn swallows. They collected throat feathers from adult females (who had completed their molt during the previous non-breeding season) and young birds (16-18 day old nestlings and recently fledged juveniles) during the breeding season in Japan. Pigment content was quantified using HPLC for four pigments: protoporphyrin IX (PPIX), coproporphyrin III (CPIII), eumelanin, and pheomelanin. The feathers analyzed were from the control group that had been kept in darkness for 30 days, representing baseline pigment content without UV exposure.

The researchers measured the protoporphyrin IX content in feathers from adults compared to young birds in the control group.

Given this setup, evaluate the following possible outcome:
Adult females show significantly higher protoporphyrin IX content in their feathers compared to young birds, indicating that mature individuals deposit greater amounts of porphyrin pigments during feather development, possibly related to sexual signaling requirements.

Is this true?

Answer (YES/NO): NO